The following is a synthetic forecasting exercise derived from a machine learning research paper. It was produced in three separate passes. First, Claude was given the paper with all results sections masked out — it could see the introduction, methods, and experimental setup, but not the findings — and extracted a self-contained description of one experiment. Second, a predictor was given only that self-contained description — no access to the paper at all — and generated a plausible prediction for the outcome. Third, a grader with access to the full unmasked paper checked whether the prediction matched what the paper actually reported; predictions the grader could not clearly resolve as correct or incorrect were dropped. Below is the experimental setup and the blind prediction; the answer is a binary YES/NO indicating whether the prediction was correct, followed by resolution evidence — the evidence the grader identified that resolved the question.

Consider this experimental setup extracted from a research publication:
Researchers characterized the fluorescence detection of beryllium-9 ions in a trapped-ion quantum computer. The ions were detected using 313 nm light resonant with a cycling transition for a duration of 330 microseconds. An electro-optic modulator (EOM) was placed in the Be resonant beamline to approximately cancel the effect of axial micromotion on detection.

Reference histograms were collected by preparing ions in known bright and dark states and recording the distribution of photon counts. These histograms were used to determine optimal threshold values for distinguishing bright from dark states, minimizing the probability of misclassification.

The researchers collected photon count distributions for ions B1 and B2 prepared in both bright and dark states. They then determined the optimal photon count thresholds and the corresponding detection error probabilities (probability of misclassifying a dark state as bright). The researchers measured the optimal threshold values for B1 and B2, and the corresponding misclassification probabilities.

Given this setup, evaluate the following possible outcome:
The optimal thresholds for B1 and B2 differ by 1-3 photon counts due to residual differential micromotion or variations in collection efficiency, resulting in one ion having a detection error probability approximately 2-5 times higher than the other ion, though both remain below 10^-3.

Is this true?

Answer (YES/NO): NO